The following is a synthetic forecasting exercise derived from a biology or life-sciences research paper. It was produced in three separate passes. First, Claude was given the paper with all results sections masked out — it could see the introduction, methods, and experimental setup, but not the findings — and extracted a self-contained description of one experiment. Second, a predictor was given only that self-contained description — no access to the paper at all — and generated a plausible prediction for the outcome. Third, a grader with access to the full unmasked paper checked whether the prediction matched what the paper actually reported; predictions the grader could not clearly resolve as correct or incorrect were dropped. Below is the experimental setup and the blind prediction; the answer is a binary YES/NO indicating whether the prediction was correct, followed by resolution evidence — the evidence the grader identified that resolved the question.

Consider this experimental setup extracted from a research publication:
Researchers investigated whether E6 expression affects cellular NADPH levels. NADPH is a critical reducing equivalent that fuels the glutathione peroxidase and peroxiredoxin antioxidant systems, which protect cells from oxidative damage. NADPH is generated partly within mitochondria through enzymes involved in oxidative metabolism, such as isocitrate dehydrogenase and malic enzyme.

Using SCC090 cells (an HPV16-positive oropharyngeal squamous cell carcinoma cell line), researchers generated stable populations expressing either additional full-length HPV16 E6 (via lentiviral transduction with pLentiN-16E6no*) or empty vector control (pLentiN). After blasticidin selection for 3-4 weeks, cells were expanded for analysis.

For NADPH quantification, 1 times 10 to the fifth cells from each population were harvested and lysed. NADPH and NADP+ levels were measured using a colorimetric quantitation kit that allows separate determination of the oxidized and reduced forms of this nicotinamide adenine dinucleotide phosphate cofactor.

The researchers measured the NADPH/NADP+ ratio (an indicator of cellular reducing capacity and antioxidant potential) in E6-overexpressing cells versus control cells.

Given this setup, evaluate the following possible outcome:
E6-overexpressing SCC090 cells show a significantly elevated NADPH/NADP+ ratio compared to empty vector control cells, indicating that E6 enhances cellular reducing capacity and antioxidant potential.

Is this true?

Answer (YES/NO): NO